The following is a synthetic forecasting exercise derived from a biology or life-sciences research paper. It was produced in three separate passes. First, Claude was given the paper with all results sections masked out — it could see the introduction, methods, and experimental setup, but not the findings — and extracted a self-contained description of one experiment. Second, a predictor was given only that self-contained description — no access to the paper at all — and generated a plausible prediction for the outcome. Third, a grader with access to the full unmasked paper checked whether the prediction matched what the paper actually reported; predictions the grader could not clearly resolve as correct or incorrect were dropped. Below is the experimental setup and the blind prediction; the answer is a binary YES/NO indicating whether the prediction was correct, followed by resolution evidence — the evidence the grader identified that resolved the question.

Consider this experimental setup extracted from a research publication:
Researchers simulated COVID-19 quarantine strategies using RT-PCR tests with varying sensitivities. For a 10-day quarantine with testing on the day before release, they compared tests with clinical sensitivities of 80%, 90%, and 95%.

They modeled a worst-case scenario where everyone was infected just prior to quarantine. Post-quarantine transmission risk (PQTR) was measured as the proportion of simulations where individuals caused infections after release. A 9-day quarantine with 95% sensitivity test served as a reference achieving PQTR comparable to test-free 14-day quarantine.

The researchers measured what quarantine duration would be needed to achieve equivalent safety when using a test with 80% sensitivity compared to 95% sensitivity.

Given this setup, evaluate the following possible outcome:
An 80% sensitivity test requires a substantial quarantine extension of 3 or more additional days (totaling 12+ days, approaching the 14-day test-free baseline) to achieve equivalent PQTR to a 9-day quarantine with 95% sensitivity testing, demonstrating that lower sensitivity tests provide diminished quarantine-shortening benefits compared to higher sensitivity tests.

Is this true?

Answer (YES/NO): NO